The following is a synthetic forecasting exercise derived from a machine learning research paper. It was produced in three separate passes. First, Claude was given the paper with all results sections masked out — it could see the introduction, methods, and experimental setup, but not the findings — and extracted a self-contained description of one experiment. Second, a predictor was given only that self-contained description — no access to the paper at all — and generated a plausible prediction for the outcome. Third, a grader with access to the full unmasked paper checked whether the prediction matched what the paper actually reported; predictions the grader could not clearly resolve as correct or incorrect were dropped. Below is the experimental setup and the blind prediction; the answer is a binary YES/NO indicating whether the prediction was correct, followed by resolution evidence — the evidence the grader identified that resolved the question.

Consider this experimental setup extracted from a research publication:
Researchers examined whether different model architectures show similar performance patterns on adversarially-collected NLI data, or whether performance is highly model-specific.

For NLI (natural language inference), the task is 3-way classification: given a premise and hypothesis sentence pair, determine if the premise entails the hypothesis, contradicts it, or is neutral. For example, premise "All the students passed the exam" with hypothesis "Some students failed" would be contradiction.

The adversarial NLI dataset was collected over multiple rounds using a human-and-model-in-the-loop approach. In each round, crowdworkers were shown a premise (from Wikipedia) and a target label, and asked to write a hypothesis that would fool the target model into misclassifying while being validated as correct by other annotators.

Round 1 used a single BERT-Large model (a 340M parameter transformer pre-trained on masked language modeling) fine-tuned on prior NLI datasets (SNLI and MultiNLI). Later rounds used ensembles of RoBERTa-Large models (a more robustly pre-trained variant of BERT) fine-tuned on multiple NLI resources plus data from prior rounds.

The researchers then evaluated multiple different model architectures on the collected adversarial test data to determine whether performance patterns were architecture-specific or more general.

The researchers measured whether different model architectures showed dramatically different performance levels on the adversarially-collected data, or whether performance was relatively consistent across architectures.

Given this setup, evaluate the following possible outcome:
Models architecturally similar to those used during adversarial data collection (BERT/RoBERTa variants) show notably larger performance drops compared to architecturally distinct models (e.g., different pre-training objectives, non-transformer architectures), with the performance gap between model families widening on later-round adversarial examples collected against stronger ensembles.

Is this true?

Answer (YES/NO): NO